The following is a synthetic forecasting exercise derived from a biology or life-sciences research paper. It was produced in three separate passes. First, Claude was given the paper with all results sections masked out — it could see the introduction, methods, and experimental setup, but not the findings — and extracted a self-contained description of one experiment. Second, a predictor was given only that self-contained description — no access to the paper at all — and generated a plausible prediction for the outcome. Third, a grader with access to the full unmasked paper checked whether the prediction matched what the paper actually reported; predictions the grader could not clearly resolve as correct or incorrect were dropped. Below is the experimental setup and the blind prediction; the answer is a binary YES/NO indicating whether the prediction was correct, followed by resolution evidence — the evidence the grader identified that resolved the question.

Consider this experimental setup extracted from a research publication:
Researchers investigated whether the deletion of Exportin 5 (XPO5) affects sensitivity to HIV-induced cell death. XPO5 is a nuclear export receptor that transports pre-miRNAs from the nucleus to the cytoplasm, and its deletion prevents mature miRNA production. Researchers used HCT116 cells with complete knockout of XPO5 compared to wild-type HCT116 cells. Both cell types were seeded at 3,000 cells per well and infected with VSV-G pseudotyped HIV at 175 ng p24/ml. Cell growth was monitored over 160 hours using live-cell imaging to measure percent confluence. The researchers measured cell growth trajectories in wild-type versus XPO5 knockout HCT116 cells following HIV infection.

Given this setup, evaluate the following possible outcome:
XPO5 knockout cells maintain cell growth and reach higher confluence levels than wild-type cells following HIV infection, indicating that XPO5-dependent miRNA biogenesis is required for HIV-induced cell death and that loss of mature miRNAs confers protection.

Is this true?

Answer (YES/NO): NO